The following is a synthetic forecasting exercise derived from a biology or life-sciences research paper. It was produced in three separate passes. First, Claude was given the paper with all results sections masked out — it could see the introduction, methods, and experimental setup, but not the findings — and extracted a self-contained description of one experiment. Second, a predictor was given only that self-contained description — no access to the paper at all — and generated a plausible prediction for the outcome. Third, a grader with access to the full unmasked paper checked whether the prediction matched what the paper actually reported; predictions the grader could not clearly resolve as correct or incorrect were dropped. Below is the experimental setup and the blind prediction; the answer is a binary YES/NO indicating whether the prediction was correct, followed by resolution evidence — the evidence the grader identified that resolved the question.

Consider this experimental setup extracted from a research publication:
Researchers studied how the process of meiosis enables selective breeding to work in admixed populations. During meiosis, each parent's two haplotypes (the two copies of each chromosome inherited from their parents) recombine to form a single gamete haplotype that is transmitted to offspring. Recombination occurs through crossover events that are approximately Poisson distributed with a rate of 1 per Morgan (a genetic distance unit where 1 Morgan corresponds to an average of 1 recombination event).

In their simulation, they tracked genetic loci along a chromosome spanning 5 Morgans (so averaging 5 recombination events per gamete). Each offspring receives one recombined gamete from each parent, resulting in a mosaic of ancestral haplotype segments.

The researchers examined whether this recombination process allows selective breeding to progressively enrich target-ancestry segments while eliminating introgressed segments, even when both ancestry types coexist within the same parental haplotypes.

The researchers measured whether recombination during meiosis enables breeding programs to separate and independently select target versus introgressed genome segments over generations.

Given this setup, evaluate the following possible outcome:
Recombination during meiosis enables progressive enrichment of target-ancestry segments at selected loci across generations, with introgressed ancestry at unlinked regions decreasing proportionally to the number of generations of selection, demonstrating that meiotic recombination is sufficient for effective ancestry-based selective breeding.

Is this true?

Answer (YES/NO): NO